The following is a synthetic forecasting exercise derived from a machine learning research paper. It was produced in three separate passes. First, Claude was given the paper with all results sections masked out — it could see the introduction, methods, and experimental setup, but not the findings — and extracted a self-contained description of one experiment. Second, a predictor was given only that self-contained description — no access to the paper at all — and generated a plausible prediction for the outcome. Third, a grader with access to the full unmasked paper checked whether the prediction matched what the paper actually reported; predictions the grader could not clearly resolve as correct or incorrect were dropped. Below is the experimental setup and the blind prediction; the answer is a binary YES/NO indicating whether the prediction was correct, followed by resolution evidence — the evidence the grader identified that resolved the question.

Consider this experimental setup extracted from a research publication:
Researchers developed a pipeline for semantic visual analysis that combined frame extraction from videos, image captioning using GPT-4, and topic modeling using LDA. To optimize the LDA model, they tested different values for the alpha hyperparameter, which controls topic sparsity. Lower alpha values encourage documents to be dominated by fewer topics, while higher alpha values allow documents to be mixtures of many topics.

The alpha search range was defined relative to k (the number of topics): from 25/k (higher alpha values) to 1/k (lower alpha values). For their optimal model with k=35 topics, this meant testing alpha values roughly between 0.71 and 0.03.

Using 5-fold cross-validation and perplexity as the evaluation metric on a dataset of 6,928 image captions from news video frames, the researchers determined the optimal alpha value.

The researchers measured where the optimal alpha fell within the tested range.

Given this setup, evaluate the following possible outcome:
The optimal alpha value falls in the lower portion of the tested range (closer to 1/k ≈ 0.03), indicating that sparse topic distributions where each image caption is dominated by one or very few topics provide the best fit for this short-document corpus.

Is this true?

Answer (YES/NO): YES